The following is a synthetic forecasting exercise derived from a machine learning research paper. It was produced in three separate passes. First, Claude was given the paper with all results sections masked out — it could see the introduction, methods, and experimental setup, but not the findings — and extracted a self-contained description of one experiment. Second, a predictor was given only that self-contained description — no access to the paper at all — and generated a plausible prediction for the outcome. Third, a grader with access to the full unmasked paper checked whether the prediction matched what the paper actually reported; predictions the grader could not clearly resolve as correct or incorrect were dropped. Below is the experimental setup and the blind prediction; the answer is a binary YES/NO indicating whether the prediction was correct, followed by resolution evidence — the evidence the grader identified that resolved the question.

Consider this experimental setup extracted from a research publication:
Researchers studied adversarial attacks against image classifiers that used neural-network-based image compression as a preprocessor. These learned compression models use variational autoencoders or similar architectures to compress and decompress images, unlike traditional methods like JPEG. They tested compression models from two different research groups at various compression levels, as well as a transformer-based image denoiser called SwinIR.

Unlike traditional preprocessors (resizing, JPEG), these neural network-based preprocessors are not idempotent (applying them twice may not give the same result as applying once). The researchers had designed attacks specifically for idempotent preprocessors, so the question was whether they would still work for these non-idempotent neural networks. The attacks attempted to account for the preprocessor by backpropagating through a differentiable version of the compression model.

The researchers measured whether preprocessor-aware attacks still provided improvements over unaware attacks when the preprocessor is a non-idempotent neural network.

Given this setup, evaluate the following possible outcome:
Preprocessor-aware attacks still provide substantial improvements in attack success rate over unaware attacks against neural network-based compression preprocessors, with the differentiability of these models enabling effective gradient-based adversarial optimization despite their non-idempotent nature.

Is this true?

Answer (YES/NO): NO